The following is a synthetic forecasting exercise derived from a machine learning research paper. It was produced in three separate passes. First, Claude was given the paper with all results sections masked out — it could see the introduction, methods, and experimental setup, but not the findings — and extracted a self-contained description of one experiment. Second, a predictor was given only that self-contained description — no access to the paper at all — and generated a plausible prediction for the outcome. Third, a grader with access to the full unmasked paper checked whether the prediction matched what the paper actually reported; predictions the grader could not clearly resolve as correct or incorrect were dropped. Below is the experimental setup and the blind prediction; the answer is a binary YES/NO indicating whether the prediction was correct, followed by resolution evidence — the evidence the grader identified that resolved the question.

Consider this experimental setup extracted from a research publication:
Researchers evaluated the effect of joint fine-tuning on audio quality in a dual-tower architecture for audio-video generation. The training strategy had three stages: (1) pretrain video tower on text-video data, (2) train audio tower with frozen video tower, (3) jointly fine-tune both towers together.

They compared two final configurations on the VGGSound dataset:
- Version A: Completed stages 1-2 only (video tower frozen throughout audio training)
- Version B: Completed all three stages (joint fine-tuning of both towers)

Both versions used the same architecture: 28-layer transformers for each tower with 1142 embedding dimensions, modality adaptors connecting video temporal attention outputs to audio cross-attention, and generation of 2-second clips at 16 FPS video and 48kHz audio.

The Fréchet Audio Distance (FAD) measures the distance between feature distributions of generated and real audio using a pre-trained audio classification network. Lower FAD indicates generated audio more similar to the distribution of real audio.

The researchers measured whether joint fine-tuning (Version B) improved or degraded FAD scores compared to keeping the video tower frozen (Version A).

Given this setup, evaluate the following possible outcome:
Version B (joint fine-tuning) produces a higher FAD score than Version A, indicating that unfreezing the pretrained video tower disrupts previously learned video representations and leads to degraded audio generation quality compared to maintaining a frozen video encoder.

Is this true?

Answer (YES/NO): YES